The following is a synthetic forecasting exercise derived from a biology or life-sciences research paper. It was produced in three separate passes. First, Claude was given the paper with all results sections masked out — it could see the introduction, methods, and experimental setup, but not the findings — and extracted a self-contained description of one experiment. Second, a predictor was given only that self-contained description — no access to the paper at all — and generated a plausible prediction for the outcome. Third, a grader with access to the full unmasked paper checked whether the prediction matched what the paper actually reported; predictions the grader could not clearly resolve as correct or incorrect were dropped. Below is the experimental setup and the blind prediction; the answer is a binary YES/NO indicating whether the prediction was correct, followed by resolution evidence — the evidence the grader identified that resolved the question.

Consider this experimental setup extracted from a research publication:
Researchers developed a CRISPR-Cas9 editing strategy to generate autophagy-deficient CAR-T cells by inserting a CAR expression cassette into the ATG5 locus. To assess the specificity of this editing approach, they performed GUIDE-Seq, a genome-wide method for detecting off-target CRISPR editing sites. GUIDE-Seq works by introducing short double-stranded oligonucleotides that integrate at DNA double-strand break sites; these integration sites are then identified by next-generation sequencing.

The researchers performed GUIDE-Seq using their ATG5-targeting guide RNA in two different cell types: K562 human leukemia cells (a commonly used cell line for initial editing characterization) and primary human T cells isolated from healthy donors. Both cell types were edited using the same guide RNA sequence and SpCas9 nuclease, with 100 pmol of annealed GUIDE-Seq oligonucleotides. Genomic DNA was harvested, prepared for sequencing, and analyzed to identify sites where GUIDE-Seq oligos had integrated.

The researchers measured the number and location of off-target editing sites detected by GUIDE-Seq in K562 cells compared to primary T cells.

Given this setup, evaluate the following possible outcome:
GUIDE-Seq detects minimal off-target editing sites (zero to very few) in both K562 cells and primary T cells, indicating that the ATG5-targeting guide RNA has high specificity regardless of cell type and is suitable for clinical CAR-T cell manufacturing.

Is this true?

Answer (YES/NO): NO